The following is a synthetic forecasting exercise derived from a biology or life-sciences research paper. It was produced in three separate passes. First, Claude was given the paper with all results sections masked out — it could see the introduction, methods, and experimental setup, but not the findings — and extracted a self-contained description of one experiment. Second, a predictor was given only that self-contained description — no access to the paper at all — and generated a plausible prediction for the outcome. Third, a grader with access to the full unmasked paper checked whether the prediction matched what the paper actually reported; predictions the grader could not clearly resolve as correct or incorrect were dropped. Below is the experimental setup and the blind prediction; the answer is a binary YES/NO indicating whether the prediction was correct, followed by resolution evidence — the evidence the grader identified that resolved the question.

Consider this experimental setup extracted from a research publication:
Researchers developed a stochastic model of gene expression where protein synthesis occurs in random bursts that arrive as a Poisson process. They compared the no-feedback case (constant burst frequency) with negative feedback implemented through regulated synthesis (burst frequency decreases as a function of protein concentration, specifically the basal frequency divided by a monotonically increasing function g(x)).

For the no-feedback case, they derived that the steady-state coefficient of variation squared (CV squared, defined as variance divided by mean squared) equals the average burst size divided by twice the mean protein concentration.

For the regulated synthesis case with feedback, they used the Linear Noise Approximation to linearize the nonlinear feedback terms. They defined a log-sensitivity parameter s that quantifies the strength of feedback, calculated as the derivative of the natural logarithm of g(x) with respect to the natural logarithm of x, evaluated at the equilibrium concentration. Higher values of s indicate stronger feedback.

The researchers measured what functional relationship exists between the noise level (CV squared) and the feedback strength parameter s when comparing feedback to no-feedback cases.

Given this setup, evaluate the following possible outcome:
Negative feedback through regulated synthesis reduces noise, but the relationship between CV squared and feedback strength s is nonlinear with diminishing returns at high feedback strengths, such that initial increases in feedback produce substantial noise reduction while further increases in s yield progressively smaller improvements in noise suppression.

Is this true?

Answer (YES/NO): YES